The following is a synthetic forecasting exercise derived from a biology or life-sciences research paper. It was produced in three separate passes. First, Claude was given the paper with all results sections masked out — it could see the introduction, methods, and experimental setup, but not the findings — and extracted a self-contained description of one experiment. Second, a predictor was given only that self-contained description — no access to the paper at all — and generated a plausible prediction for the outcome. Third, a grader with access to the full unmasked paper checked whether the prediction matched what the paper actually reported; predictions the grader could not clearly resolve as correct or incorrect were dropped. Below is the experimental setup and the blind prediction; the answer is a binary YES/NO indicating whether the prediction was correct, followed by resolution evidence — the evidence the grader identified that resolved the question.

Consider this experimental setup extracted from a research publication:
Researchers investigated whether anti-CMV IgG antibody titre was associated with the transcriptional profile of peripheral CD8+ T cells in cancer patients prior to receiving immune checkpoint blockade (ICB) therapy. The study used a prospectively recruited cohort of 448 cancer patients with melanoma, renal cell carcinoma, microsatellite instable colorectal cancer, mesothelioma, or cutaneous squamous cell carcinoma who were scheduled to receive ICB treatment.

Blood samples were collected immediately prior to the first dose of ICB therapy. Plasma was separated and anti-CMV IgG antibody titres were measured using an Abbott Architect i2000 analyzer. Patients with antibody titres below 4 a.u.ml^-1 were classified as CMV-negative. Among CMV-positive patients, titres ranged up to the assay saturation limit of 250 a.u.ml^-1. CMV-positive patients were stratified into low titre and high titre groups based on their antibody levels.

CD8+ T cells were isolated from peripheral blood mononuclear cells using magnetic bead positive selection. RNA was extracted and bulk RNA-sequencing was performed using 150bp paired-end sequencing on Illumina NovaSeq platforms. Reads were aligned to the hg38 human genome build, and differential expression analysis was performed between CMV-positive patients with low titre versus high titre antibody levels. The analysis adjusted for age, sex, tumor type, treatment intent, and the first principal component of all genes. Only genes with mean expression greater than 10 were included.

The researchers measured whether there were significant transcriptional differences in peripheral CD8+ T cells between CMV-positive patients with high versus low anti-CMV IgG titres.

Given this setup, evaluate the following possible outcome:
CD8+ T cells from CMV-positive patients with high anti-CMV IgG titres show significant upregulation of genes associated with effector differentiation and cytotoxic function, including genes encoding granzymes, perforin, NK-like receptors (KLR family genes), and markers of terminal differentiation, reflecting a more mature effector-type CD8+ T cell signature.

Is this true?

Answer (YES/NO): NO